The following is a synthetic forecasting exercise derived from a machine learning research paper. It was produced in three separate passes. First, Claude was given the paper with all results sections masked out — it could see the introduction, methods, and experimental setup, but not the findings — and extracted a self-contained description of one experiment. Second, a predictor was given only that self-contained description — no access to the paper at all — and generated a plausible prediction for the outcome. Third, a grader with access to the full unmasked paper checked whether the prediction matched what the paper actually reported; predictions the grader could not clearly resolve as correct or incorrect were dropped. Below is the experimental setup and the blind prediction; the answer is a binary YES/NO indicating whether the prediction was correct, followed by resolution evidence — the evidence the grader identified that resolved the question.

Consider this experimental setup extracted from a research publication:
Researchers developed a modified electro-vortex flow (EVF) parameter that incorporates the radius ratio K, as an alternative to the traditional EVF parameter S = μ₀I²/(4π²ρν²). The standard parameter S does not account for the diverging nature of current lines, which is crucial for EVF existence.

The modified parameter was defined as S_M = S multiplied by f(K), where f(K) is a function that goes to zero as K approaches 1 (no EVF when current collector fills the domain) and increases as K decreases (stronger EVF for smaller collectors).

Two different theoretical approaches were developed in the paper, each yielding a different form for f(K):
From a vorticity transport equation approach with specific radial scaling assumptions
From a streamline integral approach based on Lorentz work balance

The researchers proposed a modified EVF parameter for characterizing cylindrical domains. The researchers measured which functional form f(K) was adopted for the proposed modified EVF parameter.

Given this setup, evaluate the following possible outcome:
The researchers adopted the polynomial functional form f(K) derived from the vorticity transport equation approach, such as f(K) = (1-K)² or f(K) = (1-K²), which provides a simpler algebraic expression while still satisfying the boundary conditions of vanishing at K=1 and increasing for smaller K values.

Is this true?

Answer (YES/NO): NO